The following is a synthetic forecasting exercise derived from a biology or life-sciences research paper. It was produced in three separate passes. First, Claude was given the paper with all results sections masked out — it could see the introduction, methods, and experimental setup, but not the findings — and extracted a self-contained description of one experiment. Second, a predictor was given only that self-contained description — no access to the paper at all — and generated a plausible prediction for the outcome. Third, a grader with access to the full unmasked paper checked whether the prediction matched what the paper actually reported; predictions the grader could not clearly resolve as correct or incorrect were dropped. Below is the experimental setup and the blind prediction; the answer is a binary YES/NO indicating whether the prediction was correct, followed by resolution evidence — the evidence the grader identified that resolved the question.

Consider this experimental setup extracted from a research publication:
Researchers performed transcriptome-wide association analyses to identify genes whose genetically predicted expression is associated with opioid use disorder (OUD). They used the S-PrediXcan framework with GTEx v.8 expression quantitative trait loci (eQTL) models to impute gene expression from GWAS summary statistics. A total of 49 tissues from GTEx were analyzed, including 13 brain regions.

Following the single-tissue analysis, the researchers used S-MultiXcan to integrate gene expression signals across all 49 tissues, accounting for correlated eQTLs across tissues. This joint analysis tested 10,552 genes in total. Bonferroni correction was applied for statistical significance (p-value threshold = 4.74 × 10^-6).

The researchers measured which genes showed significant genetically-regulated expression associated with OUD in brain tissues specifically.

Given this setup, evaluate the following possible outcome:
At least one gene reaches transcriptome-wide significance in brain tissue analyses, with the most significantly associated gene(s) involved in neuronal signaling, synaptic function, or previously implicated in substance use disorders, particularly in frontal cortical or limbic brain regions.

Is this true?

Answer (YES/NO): NO